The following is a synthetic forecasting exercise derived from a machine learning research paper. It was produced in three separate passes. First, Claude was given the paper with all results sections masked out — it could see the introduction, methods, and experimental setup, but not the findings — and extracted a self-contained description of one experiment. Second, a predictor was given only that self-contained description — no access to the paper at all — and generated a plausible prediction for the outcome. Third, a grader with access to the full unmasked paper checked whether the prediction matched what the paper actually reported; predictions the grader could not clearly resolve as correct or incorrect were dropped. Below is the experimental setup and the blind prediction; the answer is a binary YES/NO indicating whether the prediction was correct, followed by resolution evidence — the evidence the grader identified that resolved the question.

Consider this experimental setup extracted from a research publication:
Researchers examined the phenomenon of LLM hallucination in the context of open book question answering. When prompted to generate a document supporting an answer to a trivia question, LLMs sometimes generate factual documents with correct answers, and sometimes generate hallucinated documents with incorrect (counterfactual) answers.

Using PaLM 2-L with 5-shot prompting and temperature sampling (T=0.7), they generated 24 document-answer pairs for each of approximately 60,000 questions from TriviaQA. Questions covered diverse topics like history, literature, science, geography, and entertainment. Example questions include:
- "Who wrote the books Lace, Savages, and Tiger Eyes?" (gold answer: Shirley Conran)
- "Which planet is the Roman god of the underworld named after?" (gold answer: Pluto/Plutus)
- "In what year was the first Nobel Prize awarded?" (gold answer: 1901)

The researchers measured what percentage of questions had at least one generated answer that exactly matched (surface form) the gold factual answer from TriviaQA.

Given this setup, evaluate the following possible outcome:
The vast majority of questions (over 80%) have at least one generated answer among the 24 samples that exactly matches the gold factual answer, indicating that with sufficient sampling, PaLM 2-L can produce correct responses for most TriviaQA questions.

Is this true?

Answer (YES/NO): NO